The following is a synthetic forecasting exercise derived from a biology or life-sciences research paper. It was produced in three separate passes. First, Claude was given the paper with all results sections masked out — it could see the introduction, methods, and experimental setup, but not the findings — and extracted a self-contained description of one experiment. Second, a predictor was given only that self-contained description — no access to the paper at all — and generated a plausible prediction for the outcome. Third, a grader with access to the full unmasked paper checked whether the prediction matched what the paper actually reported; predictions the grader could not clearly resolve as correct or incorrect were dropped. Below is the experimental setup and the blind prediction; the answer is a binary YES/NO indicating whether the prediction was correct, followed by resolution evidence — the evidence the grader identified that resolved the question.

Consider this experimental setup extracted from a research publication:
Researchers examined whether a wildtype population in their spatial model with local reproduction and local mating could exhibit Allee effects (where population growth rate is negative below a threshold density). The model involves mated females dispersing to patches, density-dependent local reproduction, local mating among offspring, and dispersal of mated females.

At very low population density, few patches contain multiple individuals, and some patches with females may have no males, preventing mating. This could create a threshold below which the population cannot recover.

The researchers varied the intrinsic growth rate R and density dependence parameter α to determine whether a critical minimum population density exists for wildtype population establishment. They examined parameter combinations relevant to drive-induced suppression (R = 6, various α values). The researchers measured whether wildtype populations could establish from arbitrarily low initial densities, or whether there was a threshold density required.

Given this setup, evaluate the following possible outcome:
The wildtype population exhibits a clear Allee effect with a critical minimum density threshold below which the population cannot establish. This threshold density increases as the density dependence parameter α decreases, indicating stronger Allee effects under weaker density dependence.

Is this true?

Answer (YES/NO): NO